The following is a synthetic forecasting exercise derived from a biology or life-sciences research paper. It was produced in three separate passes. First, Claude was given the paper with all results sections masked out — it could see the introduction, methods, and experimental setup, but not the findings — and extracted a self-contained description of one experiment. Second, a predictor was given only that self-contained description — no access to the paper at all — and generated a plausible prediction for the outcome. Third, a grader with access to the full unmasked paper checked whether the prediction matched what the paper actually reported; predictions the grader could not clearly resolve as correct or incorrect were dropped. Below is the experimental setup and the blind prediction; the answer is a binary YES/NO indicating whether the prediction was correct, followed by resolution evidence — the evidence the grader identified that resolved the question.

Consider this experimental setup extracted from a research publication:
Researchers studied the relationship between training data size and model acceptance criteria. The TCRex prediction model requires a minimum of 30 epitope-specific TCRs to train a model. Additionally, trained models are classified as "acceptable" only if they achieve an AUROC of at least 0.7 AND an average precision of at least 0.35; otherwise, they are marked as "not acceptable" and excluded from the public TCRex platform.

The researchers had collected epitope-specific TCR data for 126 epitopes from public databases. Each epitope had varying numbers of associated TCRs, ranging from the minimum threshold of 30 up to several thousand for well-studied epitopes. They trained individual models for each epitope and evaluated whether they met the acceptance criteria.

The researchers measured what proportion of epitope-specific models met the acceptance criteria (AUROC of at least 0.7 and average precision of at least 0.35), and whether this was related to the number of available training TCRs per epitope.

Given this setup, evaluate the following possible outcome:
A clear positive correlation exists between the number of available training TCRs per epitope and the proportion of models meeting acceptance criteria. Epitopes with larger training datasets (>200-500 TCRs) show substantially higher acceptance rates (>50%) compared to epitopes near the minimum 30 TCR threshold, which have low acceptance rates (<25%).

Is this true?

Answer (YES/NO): NO